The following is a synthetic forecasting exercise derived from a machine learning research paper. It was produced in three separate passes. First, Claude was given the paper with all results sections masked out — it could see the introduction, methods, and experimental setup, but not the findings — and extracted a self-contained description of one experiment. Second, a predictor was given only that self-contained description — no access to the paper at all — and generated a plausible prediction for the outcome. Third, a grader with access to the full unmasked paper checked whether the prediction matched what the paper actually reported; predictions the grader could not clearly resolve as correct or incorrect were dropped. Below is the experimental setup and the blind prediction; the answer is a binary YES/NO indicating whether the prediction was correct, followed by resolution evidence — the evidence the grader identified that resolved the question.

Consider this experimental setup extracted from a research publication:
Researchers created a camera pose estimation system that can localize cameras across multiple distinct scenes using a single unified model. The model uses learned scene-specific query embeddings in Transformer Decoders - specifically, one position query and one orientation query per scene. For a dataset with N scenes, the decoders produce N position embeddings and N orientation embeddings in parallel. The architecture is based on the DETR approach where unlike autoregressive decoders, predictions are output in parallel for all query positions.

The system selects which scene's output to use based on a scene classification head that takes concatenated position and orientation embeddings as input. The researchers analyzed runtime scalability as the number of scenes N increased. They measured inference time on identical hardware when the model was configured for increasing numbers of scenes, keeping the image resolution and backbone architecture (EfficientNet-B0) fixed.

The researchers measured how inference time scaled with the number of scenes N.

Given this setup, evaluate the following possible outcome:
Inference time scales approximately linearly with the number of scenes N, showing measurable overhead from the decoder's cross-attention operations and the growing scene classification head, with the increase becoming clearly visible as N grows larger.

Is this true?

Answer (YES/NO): NO